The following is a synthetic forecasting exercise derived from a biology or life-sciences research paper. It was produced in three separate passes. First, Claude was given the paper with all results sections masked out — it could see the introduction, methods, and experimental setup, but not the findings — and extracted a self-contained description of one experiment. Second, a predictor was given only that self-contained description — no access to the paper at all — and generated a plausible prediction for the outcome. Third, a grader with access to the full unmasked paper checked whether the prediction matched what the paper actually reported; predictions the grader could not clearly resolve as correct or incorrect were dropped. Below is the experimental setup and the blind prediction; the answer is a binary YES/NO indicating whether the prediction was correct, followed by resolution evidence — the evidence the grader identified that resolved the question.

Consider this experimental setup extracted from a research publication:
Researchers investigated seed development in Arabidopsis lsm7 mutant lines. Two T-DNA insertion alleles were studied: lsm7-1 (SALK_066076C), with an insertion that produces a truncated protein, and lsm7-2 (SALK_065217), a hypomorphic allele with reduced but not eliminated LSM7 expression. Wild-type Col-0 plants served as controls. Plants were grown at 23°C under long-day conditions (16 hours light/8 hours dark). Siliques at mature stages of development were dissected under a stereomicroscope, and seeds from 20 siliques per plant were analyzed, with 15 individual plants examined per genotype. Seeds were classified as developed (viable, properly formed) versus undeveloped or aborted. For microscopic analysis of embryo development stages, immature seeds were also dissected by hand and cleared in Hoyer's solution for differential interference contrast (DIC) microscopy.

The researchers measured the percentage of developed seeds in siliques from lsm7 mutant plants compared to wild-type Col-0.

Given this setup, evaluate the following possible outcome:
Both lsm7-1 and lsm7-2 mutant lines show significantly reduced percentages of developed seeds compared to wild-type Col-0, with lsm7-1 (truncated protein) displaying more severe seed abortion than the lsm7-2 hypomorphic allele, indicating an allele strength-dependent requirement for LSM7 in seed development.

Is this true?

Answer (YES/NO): NO